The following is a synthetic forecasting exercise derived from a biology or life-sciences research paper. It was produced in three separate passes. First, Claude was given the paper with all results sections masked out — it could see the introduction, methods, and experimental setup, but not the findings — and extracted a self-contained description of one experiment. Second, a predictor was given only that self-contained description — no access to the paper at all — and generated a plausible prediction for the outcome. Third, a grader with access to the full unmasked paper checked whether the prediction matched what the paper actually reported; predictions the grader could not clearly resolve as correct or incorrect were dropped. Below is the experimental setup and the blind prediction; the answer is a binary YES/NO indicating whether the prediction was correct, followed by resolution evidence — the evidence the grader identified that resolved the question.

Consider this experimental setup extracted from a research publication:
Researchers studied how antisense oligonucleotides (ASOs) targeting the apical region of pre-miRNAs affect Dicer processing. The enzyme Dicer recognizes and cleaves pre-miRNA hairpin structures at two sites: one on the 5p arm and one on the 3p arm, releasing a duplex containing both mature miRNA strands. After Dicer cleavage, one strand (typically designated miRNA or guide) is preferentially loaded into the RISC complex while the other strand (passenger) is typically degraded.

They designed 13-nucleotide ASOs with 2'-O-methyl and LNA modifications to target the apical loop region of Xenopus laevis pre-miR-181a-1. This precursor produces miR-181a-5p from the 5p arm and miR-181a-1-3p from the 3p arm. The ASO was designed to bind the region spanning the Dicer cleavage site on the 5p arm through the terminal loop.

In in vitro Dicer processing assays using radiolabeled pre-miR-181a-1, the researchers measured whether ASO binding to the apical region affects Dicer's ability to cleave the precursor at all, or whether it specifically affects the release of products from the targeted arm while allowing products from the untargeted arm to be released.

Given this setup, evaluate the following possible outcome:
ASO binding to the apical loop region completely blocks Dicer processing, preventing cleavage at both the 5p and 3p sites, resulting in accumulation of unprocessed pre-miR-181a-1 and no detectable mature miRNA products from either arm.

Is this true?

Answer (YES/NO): NO